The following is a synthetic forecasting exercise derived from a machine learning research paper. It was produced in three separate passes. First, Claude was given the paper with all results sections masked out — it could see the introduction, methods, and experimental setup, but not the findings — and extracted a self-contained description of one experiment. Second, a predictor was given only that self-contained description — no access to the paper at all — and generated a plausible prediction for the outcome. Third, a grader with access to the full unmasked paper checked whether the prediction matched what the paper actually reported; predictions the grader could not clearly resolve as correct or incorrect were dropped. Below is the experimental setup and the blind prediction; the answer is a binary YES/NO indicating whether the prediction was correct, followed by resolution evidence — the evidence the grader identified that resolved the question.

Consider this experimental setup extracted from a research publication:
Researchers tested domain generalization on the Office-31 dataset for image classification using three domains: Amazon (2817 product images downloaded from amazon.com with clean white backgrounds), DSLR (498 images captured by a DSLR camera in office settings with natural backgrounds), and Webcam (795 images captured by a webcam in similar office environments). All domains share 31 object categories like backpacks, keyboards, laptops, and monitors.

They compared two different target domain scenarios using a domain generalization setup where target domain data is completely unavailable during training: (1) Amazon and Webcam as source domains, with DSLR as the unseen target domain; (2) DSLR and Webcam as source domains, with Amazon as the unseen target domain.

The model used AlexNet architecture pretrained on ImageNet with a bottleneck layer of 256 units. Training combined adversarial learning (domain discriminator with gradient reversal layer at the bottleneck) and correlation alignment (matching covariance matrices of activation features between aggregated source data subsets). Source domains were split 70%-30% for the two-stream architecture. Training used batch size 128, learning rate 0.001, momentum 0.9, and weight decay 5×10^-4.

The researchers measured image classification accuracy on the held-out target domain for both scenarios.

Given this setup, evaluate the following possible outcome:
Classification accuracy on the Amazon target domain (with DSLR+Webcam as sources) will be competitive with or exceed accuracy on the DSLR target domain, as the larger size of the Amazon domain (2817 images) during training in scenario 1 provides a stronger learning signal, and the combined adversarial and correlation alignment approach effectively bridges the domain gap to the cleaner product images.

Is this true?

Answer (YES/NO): NO